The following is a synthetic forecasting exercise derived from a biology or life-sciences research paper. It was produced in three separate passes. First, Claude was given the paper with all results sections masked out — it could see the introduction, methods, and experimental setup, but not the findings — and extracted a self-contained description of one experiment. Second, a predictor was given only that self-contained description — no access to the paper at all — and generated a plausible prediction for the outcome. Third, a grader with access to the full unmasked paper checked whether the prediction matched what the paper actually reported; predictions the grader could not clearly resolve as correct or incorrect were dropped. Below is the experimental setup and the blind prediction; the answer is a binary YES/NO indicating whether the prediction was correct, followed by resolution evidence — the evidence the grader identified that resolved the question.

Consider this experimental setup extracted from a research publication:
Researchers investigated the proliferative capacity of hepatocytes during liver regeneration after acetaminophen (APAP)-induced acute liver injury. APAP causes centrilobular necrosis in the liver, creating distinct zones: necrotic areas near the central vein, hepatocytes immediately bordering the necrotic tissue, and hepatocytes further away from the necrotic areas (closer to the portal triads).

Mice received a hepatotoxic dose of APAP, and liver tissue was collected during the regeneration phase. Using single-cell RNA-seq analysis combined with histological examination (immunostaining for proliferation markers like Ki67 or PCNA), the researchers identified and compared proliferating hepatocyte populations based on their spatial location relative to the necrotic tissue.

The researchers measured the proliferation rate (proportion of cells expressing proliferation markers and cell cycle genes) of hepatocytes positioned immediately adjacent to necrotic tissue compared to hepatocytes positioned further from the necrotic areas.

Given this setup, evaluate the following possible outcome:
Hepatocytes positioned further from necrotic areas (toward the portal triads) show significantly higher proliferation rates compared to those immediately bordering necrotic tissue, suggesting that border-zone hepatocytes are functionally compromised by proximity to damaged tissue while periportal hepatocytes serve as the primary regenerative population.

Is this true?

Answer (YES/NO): NO